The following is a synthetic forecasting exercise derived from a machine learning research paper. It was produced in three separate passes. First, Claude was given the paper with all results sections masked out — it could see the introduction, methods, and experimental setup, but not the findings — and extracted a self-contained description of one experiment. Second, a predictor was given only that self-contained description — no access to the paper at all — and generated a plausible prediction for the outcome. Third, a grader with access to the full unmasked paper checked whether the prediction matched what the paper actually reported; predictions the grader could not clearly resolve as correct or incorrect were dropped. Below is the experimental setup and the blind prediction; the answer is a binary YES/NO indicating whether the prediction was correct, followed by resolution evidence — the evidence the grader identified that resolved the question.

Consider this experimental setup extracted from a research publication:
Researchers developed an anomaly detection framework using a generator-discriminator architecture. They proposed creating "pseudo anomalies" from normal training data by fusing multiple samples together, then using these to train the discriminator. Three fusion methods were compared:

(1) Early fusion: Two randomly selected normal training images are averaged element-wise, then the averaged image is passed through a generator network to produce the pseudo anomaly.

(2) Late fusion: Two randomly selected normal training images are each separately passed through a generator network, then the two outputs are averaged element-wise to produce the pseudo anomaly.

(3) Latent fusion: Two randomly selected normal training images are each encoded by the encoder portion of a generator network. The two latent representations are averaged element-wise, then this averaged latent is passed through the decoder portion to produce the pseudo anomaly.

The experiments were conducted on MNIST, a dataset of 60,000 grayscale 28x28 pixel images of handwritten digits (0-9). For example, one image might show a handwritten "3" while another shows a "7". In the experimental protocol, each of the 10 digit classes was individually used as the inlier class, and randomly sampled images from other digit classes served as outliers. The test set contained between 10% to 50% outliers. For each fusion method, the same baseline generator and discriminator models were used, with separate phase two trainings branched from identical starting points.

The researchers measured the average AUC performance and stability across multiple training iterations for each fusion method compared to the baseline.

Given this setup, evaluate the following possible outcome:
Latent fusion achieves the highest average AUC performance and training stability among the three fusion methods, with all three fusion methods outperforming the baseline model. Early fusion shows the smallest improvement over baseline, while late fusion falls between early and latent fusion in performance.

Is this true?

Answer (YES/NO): NO